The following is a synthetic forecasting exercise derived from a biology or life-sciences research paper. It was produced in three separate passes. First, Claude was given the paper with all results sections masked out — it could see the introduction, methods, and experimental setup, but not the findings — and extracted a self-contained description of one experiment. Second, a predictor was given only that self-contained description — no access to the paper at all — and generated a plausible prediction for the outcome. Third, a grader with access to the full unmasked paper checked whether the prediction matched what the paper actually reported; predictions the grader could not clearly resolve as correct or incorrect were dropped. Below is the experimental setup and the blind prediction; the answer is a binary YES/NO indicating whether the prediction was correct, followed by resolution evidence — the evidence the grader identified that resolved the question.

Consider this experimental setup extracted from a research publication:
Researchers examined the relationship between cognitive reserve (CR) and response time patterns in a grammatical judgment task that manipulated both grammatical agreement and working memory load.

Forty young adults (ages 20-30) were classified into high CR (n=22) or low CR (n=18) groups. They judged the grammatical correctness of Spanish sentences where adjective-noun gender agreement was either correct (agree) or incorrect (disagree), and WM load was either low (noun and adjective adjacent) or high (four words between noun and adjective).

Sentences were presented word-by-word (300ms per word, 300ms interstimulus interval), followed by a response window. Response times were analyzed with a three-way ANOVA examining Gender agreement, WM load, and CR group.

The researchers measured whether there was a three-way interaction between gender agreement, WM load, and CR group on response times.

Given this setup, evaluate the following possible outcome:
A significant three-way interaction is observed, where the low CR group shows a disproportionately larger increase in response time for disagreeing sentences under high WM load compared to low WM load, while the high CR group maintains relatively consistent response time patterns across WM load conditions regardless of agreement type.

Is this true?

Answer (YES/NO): YES